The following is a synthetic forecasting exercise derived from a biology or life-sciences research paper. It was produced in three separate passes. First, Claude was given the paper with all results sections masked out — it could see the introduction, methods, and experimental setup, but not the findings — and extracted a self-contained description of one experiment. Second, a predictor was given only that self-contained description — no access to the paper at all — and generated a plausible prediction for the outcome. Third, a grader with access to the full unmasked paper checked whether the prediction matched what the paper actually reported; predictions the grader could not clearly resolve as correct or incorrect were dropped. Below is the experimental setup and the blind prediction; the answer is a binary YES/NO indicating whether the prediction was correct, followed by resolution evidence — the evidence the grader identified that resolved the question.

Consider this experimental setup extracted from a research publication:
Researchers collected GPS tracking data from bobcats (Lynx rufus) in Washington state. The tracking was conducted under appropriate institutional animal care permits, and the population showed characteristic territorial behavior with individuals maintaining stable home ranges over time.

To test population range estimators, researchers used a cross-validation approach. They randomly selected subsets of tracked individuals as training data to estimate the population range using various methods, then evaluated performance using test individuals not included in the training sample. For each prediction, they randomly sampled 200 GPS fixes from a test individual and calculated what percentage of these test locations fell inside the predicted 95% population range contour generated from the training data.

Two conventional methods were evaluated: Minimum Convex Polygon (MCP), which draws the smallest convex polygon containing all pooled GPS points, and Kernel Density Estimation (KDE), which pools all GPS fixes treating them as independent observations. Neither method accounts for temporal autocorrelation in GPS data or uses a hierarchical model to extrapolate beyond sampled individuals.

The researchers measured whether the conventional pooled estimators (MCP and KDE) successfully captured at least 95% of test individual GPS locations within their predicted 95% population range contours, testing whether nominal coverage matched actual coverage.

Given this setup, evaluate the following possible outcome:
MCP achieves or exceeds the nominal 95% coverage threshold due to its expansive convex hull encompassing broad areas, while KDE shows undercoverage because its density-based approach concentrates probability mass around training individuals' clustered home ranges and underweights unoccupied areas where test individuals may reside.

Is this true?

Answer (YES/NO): NO